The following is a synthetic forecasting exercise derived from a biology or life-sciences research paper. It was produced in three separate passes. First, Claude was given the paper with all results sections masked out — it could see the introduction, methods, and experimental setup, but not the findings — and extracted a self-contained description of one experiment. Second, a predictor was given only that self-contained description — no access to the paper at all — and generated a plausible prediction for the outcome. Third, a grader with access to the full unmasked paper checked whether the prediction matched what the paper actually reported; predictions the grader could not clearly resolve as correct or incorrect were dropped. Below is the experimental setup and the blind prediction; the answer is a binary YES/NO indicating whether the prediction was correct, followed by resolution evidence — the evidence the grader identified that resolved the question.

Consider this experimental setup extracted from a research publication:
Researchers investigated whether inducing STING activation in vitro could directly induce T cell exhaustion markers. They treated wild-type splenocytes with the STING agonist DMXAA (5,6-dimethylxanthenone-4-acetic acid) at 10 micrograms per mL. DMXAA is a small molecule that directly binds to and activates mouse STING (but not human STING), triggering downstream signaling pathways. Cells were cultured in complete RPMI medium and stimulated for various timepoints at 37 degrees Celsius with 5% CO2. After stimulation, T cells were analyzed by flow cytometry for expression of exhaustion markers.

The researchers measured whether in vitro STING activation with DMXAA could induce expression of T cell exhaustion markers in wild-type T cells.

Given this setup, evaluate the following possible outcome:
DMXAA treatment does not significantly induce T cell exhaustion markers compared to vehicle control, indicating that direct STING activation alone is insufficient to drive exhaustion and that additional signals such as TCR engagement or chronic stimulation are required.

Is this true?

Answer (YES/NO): YES